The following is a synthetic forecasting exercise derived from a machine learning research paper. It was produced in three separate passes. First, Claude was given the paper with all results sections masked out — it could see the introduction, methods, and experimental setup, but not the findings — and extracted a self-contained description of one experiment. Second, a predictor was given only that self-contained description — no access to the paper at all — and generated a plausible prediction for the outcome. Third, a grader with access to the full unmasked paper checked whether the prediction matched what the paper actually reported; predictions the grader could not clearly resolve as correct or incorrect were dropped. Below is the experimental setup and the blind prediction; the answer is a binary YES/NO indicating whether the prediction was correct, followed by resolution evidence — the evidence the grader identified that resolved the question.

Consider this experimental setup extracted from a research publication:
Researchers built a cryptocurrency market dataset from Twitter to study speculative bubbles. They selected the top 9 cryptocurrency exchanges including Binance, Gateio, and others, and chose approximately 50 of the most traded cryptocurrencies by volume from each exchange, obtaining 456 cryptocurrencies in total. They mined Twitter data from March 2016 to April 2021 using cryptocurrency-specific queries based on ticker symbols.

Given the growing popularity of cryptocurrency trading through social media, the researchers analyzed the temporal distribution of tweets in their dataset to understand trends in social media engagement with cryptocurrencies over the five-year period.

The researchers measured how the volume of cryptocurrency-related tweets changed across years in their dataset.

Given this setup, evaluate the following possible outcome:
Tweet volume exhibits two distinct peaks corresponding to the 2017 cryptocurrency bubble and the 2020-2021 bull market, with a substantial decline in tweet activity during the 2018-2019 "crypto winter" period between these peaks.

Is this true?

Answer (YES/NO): NO